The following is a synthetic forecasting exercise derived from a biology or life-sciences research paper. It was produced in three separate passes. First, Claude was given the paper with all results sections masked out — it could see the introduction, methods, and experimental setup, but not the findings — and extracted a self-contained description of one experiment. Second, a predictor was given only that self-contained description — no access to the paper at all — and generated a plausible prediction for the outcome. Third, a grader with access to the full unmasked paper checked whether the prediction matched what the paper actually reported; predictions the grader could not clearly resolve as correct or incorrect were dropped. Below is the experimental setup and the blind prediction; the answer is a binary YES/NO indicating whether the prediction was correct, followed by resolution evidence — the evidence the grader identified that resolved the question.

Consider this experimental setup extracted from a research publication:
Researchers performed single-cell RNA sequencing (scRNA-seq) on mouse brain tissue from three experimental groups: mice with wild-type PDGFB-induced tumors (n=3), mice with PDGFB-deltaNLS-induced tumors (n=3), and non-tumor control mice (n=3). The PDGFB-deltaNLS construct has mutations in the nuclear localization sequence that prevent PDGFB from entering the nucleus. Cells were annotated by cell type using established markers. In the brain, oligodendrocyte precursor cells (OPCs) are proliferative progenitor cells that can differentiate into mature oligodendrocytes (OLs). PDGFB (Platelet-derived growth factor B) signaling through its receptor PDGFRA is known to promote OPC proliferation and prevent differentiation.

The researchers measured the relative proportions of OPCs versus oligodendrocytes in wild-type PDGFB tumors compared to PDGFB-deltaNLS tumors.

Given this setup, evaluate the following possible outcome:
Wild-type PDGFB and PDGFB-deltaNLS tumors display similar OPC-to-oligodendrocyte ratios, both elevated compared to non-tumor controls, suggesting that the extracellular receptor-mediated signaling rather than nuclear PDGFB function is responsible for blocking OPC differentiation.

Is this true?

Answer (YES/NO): NO